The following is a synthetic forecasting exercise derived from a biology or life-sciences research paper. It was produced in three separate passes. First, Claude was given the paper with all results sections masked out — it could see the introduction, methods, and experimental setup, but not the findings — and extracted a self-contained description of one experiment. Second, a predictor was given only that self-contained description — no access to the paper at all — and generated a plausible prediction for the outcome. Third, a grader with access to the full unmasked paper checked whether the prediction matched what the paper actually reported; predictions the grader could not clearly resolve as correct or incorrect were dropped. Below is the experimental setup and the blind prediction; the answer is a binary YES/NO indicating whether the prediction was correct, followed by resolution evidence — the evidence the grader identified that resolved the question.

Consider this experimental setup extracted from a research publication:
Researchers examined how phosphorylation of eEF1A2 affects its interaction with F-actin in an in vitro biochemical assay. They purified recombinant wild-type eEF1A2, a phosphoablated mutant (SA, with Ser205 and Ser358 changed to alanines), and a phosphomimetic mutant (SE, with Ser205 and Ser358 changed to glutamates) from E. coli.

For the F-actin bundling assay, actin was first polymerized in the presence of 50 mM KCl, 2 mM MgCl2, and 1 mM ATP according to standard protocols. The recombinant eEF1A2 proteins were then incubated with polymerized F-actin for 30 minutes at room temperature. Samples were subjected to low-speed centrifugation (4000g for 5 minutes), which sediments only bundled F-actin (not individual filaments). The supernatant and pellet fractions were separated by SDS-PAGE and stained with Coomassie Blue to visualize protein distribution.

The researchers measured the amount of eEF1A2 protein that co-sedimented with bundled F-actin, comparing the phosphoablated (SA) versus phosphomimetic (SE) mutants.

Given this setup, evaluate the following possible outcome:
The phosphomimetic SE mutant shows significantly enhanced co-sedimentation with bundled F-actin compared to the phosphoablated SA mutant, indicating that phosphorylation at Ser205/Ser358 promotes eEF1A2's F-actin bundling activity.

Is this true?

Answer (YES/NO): NO